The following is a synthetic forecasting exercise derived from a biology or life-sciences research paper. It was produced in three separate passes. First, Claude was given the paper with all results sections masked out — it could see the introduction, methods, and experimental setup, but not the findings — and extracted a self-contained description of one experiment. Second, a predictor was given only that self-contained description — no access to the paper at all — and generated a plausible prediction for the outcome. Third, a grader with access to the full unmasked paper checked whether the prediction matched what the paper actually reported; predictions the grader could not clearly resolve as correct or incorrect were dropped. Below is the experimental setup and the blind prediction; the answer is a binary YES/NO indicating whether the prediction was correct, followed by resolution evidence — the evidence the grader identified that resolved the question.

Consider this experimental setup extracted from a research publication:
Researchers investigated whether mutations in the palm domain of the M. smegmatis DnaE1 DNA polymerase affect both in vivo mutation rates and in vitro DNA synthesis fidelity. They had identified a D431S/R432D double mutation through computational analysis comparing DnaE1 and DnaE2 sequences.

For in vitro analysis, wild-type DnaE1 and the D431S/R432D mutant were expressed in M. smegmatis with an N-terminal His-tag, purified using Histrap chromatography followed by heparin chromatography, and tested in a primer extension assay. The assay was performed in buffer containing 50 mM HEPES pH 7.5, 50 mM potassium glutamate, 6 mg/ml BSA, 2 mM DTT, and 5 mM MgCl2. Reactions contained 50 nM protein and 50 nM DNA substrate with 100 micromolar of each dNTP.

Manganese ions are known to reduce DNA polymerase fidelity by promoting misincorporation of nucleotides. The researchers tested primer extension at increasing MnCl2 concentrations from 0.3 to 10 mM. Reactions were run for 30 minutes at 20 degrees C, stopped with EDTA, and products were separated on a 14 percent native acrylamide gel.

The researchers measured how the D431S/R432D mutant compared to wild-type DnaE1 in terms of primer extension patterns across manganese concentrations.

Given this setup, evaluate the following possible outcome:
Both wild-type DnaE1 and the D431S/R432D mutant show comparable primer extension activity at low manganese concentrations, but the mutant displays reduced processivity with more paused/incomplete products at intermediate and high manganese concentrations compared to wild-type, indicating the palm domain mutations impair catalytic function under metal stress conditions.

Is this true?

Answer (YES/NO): NO